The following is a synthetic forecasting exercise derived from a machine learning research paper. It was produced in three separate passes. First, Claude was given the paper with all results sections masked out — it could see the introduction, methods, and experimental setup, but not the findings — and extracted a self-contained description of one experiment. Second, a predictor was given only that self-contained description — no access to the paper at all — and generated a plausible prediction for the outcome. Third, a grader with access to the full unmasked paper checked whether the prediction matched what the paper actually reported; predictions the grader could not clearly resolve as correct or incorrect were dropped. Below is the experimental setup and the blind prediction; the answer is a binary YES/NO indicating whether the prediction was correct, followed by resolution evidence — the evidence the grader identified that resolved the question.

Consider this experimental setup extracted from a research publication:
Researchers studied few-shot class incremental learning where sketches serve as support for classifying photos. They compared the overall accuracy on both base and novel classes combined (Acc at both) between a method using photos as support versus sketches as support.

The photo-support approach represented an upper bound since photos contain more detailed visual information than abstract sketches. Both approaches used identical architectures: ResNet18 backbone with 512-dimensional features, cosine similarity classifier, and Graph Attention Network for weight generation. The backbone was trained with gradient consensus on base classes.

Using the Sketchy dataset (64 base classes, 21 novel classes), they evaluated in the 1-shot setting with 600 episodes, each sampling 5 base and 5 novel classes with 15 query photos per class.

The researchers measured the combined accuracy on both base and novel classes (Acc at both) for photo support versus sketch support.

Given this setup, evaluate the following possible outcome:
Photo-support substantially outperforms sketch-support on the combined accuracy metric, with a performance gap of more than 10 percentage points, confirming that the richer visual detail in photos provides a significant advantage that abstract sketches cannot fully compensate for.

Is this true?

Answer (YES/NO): NO